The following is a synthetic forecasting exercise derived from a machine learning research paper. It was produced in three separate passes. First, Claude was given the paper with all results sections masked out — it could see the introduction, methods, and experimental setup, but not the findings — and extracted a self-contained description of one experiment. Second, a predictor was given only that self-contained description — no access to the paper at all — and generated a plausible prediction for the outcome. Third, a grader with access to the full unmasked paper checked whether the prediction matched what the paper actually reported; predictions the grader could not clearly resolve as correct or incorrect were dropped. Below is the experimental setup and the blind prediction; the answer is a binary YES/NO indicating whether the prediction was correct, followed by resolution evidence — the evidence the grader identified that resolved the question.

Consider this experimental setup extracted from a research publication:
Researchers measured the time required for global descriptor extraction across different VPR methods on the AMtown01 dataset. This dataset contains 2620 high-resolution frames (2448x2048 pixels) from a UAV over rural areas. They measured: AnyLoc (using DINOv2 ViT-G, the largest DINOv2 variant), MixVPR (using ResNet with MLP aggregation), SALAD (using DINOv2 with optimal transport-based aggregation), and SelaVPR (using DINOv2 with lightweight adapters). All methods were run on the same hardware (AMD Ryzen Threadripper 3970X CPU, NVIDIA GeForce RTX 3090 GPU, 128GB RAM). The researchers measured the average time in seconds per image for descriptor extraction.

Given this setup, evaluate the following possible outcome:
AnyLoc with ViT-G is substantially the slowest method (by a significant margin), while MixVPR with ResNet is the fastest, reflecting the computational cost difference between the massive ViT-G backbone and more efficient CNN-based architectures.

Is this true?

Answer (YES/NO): NO